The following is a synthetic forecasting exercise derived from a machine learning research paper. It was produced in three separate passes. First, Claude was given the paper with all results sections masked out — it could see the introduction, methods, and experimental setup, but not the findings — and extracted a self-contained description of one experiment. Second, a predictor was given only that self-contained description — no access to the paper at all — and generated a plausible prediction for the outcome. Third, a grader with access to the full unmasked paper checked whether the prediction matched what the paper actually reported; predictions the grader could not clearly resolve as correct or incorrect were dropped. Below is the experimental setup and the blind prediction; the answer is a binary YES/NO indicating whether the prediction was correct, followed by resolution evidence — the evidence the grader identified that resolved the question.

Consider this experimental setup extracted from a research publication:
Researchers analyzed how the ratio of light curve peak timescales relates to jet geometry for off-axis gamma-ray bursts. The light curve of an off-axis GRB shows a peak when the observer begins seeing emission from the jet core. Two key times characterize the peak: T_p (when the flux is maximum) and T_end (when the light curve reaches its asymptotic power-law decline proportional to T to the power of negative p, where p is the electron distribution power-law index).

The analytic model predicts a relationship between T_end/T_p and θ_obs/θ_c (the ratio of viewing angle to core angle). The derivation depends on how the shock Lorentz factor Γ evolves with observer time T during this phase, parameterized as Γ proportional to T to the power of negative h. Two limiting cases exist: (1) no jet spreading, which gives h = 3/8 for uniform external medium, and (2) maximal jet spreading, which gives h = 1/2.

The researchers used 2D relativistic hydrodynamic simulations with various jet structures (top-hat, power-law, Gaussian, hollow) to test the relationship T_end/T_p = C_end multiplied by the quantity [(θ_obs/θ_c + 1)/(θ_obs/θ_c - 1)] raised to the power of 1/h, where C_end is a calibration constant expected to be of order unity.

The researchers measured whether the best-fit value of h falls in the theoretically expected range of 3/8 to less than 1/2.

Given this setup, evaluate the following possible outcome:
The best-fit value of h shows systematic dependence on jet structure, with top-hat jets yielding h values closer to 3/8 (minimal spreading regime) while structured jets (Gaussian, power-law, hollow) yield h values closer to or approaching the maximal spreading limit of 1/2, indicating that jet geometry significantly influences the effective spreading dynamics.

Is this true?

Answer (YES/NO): NO